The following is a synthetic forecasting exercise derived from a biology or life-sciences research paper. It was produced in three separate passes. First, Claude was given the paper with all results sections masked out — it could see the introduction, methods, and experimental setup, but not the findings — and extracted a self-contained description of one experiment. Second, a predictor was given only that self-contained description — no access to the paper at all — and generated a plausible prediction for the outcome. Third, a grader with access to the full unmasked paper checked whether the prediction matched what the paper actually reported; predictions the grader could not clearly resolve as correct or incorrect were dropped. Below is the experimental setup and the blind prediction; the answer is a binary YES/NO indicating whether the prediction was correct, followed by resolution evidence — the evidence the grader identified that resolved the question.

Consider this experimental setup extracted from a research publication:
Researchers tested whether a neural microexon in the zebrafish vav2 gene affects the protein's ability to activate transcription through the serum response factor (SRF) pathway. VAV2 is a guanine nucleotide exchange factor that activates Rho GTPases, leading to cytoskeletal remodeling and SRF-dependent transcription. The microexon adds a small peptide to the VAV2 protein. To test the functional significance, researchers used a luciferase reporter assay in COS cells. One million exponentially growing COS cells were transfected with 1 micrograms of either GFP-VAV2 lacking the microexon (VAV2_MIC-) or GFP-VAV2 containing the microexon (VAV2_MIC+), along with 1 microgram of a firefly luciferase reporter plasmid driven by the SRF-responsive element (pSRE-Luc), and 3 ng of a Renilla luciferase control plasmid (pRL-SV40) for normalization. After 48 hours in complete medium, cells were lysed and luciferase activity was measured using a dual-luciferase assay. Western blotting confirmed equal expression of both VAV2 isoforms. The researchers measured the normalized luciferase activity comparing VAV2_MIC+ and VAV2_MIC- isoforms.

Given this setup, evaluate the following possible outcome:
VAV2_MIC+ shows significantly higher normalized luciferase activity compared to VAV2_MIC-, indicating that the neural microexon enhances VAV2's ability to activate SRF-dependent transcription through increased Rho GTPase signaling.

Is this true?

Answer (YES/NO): YES